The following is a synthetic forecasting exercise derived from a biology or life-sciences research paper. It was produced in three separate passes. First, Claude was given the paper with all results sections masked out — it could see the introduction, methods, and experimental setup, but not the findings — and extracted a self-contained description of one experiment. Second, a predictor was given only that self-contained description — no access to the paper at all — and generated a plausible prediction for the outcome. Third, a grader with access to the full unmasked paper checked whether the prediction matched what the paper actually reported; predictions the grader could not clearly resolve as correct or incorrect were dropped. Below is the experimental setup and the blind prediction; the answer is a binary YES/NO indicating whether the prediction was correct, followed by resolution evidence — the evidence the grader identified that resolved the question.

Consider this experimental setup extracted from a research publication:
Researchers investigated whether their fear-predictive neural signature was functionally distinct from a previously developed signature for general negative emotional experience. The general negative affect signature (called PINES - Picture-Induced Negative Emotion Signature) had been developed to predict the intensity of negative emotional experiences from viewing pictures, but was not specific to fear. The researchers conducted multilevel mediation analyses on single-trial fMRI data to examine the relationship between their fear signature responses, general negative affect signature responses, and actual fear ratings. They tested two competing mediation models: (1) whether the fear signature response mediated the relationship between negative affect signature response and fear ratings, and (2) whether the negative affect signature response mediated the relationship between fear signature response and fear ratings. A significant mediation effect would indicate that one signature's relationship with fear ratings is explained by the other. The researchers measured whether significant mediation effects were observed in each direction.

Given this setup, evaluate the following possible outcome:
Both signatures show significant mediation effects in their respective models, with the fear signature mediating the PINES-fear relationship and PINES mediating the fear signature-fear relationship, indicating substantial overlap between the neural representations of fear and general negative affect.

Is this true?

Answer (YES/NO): NO